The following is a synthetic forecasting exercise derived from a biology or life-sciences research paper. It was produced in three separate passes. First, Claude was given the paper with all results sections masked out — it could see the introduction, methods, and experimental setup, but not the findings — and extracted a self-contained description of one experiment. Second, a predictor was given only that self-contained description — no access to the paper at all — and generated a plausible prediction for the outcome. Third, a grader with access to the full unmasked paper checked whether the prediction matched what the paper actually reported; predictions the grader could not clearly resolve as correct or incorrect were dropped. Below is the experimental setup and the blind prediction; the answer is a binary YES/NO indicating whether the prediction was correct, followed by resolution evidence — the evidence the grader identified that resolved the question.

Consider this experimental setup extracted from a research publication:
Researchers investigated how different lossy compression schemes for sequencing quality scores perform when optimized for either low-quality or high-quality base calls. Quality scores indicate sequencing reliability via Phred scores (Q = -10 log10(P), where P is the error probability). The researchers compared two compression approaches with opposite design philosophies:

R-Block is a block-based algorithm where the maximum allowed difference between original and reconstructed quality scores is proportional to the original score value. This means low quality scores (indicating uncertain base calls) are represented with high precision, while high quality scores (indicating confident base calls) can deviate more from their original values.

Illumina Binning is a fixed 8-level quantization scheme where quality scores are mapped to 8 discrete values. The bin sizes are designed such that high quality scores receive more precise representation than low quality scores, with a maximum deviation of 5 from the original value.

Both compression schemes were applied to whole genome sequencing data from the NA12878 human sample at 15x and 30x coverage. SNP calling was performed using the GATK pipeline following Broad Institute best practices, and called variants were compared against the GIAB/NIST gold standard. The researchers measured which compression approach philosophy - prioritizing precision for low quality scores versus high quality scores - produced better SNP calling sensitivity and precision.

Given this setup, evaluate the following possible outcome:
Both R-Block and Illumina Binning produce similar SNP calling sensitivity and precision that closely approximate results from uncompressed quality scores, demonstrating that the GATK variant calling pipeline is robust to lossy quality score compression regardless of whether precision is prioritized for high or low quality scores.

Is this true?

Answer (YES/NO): NO